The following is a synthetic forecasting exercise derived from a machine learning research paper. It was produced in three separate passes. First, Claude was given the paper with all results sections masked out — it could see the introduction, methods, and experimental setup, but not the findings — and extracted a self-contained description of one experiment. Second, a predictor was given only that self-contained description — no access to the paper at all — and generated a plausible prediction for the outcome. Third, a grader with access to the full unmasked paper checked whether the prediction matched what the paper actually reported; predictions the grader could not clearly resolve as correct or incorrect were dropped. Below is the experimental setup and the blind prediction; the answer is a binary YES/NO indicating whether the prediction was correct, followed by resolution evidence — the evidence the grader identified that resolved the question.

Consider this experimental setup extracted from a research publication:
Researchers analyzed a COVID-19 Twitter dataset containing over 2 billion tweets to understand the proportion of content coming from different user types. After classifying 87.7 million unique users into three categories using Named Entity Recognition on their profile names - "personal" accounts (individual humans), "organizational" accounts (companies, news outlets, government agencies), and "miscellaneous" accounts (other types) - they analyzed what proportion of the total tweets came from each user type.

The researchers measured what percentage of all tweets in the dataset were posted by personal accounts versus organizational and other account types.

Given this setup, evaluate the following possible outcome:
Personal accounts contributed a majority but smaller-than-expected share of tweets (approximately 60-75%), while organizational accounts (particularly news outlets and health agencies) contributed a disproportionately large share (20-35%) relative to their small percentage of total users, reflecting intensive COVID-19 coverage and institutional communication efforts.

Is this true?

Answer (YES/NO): NO